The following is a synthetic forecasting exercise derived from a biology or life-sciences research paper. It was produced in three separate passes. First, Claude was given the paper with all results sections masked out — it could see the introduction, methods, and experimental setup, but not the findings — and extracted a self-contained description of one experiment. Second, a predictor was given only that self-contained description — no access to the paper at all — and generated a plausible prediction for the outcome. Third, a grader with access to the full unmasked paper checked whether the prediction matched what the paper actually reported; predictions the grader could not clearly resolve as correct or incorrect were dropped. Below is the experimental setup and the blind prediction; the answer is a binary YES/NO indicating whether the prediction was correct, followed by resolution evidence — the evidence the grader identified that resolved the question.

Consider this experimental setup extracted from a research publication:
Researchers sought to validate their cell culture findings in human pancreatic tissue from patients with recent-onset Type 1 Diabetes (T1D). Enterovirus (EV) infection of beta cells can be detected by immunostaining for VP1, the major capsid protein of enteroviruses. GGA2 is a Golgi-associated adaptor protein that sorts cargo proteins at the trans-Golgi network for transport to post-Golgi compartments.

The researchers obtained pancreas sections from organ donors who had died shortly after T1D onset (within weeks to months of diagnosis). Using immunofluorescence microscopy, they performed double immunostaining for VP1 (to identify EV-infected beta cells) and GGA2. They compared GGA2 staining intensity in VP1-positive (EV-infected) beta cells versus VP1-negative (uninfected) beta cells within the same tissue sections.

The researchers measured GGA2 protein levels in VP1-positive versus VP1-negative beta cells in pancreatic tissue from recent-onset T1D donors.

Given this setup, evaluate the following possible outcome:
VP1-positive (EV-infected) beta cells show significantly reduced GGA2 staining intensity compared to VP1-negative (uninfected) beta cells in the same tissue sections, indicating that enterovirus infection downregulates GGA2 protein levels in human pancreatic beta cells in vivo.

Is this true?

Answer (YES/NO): YES